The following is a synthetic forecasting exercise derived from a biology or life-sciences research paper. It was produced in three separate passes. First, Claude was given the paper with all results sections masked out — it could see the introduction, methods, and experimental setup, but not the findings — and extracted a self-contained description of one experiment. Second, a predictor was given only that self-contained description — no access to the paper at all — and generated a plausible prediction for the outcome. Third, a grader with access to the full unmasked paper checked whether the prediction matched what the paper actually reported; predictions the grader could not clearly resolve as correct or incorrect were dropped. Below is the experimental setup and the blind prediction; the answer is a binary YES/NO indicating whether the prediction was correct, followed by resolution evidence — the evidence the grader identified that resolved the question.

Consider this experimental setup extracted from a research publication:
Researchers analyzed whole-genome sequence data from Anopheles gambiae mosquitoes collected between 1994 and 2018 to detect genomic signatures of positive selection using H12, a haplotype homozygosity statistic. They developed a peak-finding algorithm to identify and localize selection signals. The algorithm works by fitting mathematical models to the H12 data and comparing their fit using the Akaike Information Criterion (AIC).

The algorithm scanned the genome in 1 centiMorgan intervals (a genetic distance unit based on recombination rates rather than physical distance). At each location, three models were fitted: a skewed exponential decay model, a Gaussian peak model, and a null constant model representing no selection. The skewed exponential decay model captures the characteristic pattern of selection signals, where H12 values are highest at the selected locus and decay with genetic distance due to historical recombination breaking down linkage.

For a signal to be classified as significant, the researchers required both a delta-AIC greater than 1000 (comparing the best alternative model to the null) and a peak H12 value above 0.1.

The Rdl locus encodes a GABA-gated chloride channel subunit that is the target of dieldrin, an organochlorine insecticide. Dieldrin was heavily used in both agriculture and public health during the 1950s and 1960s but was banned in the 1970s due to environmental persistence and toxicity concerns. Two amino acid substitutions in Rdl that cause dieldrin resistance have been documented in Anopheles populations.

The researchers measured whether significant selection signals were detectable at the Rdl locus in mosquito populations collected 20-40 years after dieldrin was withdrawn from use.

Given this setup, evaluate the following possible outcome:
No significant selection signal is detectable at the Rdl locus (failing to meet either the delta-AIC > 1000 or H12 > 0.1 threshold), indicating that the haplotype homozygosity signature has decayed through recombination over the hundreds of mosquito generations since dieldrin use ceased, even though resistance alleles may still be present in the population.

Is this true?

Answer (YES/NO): NO